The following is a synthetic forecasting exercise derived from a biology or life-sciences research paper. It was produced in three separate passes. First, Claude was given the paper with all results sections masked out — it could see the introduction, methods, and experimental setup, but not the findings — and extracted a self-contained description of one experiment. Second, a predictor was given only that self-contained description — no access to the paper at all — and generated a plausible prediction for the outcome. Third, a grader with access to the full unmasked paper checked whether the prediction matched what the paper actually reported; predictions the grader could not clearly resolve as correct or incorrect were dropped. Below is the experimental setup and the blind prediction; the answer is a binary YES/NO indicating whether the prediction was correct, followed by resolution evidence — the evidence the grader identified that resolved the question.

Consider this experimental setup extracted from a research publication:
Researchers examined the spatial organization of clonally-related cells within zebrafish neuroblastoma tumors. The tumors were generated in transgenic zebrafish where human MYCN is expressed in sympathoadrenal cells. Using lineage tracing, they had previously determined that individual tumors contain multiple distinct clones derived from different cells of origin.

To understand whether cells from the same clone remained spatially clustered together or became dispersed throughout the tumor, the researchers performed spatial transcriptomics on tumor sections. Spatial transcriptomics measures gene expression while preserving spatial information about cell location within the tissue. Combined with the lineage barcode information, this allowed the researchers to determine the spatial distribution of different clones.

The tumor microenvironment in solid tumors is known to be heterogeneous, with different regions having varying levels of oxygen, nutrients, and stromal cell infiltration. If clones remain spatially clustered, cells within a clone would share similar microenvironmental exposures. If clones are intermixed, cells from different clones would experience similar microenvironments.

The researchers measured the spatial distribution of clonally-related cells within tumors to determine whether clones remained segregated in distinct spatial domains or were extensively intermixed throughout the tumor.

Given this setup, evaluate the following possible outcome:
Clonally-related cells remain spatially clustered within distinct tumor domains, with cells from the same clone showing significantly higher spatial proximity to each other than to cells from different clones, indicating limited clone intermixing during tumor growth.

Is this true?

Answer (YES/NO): NO